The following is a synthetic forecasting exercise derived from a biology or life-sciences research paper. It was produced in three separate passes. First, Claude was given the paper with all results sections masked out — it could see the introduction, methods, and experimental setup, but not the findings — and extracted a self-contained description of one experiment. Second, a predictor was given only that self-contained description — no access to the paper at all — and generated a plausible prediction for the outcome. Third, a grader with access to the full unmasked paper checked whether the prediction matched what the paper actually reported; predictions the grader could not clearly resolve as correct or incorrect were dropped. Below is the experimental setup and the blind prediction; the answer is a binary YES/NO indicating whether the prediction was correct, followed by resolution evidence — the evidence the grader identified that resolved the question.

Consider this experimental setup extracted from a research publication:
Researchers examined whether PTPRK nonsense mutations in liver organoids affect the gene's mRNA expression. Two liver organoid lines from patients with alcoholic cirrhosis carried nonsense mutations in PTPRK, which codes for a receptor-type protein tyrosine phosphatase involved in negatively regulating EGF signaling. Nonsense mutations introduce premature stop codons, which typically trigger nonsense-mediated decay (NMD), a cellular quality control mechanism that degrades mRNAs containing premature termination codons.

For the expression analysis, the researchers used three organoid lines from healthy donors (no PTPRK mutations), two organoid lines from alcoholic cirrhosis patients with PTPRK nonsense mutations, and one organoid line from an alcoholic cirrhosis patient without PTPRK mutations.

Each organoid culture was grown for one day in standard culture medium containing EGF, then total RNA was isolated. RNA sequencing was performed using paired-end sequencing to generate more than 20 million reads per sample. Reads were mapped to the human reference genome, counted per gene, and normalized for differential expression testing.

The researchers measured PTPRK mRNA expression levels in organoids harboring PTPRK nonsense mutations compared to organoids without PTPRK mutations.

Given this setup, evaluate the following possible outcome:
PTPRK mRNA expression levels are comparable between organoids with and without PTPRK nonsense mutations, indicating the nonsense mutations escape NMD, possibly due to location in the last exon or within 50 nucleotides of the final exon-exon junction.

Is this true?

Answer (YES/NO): NO